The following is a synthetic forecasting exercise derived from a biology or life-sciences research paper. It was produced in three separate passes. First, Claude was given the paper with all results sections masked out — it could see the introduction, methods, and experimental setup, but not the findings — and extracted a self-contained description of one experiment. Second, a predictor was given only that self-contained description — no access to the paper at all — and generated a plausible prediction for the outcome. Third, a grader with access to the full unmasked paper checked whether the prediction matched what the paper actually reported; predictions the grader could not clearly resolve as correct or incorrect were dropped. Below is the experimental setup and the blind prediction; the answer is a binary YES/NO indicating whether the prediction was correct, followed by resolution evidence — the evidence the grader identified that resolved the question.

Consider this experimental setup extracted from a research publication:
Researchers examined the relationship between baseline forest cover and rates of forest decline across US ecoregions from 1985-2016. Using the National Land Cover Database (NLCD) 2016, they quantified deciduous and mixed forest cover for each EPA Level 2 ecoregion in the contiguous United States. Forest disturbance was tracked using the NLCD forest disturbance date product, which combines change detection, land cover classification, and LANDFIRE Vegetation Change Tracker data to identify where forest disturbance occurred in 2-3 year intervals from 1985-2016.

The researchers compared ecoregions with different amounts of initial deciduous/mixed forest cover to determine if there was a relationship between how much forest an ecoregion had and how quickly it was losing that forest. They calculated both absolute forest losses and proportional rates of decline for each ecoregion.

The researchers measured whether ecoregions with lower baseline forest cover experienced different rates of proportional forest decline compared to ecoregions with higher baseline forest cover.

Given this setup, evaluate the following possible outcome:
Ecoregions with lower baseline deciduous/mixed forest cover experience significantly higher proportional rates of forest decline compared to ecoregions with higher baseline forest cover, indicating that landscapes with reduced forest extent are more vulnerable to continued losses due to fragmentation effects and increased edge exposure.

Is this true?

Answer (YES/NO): NO